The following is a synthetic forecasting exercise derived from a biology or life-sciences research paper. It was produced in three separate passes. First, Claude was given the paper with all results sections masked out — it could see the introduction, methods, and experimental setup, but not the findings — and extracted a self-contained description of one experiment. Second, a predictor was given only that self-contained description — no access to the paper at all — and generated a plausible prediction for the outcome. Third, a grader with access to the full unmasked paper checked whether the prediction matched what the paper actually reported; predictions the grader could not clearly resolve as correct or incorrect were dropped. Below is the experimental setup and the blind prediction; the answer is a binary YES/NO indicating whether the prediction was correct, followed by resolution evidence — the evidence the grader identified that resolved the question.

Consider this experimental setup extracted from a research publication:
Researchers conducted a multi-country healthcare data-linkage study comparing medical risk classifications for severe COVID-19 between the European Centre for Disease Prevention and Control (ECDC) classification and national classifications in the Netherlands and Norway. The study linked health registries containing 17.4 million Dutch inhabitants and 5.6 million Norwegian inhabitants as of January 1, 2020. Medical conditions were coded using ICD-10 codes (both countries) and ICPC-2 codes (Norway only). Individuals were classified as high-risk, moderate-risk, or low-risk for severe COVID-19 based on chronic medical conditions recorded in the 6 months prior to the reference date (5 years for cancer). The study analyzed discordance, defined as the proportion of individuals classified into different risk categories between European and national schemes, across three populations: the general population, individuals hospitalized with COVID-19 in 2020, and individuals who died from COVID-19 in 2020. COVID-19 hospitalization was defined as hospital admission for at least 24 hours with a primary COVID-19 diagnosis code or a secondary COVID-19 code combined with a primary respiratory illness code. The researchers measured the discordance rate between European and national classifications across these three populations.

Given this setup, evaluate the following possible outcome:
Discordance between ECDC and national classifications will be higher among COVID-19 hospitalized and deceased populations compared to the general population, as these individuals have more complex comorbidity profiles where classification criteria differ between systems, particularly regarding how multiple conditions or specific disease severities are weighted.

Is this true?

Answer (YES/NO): YES